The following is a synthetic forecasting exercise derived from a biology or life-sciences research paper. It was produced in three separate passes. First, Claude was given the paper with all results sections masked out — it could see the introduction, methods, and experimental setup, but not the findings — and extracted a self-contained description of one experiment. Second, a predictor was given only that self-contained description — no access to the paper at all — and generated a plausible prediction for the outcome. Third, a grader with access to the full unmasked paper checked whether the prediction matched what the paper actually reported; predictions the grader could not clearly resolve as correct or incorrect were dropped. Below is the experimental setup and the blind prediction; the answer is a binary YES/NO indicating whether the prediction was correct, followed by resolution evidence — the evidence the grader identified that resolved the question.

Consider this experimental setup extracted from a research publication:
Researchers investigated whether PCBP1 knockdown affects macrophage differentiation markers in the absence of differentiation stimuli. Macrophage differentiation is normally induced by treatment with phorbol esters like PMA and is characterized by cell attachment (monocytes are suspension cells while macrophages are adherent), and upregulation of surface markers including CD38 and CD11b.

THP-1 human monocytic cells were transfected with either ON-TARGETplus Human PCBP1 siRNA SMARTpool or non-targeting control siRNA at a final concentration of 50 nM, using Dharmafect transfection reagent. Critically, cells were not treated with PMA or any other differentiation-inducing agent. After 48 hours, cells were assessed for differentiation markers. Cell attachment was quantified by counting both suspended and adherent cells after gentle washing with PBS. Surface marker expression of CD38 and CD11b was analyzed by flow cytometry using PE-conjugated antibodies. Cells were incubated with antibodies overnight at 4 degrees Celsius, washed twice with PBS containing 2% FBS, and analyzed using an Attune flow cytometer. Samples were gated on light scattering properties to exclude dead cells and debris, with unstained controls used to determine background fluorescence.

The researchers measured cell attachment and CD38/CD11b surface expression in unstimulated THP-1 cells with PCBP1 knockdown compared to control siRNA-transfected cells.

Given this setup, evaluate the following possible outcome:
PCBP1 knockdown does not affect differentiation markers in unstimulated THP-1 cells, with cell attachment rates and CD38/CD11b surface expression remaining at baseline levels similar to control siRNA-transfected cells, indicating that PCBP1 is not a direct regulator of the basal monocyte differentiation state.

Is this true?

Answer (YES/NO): NO